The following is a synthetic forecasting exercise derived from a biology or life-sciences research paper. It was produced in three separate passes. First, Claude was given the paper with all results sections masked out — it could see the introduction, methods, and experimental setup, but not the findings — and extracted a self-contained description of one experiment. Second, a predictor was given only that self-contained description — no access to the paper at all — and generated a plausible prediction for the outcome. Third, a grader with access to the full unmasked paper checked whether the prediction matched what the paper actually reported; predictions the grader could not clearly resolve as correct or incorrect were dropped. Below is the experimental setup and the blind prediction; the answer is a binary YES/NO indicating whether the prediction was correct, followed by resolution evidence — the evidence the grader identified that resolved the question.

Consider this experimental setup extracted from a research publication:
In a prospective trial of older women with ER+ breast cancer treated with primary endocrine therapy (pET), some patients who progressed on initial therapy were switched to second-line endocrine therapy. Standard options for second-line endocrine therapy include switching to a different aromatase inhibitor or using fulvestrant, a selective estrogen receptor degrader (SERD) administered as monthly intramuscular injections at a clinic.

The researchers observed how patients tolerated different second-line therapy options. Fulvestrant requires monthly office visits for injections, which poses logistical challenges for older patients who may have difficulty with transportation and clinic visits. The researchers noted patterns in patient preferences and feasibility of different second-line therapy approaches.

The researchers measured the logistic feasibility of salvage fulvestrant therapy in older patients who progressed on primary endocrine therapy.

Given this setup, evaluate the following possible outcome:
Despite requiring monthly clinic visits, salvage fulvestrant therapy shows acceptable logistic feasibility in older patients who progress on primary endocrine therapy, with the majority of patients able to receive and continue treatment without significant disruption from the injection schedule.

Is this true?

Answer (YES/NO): NO